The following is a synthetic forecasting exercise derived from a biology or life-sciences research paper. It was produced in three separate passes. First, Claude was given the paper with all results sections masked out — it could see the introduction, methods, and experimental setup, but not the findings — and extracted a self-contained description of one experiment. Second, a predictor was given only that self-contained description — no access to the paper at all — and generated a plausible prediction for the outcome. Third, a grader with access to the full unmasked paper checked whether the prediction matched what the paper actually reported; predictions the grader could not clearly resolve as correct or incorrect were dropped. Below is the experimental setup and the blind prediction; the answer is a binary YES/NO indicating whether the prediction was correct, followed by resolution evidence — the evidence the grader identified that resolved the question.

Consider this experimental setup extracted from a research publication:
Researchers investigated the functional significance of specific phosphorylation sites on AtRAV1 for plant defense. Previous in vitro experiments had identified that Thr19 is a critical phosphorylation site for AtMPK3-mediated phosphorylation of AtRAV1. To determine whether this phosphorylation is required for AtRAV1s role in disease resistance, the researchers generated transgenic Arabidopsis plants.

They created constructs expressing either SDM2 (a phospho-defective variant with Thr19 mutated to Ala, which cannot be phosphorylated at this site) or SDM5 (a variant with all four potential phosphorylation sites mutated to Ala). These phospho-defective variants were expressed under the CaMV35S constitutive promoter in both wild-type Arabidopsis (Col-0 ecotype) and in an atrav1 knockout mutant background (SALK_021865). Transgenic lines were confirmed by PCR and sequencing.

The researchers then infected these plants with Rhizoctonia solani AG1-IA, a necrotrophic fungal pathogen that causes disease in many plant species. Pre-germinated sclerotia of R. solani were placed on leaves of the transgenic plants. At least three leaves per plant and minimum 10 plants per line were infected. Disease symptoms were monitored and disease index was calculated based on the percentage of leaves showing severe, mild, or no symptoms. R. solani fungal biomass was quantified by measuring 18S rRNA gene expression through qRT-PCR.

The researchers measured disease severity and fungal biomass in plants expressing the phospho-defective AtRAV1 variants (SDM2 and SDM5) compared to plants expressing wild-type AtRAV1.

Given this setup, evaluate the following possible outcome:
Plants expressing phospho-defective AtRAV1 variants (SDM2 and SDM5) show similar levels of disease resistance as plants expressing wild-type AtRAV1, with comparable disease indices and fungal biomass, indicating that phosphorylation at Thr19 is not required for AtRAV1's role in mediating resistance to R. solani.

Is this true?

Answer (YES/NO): NO